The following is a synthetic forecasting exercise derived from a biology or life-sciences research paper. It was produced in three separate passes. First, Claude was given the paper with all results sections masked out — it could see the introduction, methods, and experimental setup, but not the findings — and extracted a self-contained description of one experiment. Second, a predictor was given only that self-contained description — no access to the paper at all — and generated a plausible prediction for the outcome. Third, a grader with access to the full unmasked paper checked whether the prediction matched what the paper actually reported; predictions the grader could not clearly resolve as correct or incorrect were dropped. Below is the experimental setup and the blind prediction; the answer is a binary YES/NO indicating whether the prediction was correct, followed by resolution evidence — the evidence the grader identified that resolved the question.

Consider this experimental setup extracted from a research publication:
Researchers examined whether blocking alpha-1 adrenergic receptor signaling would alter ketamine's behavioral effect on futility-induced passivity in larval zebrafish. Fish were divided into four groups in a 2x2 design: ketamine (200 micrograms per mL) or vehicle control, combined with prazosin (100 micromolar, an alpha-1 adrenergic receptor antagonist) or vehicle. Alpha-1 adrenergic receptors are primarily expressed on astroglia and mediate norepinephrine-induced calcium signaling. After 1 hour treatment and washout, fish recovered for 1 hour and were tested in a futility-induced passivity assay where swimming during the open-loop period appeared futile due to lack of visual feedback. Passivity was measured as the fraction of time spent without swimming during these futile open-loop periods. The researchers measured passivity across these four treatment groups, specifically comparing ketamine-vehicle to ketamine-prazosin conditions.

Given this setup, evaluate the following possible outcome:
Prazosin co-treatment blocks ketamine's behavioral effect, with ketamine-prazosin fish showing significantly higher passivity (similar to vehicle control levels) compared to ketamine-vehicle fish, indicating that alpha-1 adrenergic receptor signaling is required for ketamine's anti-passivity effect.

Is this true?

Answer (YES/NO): YES